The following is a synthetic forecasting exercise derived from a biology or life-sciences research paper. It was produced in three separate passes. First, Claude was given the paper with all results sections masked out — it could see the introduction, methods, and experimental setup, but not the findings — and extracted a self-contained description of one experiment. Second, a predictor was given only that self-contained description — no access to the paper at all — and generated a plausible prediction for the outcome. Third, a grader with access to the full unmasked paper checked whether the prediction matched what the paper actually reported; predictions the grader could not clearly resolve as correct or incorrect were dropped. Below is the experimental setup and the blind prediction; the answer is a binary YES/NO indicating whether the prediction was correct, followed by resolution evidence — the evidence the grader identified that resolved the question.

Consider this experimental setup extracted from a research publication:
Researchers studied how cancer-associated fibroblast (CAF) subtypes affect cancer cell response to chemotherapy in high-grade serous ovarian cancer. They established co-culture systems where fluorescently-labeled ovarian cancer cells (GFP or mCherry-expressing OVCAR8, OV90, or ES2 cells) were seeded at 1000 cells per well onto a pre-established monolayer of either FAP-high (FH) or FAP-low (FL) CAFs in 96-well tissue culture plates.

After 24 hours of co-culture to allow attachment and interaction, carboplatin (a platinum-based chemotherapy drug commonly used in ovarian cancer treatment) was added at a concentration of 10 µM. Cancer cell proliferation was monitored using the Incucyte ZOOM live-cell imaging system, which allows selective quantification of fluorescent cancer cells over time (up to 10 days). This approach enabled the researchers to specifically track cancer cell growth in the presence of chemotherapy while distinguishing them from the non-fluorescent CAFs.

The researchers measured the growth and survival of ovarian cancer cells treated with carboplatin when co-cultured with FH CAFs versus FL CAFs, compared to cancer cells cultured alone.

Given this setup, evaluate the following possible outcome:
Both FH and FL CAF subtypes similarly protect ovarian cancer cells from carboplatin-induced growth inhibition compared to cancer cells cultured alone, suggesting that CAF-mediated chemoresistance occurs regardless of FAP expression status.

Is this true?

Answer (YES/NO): NO